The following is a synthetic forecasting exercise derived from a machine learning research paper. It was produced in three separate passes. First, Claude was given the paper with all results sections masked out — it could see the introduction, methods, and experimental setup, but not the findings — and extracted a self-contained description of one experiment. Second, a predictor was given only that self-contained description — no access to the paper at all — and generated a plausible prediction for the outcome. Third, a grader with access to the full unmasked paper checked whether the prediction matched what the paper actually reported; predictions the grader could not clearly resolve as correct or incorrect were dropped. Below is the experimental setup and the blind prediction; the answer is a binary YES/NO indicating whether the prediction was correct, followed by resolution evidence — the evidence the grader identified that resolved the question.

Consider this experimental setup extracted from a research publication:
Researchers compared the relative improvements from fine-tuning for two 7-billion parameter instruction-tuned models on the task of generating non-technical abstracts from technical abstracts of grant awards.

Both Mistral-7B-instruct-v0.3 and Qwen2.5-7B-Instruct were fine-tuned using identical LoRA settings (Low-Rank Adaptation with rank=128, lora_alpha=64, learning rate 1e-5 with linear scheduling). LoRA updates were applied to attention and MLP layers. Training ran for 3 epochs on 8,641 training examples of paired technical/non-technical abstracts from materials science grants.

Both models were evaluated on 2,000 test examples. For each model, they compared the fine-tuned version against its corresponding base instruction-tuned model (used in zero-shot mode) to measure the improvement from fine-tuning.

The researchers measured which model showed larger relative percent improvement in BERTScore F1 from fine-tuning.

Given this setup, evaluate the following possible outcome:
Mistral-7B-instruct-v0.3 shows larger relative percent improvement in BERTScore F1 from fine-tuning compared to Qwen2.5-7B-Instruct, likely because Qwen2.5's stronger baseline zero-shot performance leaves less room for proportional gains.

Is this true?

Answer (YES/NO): NO